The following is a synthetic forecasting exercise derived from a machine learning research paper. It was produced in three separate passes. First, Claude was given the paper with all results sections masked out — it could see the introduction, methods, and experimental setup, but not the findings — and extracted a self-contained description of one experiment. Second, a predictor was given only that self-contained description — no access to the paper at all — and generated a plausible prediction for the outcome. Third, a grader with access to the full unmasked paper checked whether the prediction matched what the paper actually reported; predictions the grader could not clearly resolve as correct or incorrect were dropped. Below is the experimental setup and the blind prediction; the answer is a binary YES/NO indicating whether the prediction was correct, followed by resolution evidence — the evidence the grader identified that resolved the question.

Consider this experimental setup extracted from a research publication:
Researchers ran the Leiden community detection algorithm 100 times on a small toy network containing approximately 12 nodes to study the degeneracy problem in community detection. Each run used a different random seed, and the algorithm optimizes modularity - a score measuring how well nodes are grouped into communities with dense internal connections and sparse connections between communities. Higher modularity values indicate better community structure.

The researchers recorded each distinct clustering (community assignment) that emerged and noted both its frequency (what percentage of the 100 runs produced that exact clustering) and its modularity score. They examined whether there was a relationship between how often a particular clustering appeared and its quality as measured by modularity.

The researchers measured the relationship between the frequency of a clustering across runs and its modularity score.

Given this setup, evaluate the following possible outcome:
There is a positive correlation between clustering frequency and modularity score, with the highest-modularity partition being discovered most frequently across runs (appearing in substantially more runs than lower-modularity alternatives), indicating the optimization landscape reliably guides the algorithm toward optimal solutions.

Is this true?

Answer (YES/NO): YES